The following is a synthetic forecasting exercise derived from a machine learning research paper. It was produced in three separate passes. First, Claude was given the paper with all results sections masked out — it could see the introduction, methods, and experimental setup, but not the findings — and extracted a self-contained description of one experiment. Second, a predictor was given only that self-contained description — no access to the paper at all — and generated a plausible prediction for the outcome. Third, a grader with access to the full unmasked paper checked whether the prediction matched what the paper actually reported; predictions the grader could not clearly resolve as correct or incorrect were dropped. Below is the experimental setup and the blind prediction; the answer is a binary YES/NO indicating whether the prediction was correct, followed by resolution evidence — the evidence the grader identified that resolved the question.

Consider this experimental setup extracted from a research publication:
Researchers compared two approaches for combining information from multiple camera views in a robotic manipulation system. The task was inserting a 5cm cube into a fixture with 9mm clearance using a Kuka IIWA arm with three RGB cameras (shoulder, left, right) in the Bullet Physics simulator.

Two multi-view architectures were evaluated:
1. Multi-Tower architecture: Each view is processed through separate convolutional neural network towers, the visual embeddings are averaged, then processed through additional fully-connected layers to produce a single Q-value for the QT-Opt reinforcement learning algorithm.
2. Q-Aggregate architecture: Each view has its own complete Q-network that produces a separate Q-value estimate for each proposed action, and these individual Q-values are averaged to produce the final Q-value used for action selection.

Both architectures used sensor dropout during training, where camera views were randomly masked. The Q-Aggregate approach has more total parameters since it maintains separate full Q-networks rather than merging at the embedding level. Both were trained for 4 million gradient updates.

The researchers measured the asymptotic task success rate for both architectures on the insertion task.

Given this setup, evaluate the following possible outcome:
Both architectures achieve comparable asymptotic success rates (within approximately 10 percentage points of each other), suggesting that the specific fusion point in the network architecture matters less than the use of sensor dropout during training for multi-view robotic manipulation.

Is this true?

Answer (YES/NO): YES